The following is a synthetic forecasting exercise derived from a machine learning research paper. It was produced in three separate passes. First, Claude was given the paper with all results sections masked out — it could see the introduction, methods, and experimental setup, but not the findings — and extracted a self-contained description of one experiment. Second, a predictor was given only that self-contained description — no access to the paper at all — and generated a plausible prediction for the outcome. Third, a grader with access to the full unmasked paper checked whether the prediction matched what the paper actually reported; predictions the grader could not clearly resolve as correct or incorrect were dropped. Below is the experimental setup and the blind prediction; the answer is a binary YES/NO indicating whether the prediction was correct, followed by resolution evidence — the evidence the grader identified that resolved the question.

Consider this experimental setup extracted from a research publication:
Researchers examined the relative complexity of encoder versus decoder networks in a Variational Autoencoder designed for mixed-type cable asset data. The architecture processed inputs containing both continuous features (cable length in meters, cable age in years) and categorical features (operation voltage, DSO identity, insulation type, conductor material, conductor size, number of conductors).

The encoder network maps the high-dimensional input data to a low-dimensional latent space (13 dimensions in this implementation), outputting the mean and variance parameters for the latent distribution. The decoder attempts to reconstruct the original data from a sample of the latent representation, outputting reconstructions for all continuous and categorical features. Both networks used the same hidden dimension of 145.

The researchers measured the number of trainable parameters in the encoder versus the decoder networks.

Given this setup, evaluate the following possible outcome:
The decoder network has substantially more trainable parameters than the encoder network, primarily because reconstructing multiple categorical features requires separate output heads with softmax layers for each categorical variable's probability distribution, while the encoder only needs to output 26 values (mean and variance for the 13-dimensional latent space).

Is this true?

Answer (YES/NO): NO